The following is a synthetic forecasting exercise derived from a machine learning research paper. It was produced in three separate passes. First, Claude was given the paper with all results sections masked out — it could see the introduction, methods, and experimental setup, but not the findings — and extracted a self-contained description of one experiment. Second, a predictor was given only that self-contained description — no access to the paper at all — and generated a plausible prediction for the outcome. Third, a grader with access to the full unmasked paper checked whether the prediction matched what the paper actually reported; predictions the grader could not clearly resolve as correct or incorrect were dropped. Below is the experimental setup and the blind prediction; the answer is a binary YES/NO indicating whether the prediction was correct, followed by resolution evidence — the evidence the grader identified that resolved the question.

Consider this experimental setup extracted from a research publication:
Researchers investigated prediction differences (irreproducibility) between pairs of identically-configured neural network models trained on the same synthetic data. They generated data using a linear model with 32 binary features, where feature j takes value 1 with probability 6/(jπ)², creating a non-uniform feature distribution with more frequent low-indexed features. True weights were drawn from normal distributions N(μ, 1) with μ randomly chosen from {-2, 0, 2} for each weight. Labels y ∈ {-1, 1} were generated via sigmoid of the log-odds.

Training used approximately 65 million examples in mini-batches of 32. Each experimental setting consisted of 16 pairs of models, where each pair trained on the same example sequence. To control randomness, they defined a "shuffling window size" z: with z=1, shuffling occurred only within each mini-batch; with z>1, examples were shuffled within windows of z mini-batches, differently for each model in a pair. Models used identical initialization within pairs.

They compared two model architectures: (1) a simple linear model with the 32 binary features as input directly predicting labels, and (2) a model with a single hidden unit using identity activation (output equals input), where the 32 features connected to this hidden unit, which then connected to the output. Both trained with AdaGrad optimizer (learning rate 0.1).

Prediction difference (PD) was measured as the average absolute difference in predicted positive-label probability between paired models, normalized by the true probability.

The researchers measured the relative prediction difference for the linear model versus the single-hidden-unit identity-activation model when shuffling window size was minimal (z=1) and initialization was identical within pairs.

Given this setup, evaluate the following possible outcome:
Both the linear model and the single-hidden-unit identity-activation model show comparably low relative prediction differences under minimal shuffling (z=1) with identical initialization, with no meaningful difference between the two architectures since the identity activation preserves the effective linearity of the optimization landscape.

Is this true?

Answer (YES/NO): NO